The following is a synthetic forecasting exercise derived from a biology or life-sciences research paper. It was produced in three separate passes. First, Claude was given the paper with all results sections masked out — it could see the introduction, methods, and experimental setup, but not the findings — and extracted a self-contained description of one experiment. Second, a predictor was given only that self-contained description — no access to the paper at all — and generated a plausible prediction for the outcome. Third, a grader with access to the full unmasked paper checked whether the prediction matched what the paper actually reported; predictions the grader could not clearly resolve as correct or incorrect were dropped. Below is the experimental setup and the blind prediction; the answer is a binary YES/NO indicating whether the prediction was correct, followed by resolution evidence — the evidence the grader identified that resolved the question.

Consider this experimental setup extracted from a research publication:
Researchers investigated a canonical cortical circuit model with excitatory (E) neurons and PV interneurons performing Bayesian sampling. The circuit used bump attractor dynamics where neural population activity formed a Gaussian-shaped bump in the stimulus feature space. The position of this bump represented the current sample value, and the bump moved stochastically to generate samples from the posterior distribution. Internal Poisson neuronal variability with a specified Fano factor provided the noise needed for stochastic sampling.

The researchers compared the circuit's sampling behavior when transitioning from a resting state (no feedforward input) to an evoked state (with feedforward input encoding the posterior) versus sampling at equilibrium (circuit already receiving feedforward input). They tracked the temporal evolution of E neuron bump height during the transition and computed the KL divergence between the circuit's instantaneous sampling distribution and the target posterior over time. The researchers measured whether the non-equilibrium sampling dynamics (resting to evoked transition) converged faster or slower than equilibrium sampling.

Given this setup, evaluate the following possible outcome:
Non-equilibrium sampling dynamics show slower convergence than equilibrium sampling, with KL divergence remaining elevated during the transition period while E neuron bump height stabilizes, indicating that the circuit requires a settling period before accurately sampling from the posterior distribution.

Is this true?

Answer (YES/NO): NO